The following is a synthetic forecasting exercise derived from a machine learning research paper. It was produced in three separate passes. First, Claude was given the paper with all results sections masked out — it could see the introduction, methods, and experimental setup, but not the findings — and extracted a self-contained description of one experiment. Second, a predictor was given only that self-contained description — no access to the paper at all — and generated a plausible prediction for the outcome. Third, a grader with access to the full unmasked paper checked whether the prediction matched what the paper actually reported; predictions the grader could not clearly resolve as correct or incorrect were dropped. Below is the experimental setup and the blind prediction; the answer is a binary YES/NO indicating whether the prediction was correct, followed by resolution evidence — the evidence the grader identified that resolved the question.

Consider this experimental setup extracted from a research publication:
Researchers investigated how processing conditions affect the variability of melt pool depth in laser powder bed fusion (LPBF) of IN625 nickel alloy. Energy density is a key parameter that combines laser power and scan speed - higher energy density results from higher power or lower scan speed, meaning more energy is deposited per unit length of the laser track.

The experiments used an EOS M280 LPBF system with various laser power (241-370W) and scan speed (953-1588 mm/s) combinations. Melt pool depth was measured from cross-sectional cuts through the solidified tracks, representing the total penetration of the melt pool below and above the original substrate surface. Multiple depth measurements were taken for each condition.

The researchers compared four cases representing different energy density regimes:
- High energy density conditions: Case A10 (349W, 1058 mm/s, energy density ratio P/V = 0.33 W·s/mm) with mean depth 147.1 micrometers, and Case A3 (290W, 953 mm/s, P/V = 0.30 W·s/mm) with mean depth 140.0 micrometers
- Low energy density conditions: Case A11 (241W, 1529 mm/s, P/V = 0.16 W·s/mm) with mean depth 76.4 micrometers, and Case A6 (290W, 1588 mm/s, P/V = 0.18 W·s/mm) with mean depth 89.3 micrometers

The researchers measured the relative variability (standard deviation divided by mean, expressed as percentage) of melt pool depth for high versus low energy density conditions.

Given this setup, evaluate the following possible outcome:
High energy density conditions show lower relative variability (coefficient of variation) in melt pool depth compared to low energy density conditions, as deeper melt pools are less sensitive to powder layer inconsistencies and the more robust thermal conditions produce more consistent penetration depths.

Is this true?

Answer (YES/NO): YES